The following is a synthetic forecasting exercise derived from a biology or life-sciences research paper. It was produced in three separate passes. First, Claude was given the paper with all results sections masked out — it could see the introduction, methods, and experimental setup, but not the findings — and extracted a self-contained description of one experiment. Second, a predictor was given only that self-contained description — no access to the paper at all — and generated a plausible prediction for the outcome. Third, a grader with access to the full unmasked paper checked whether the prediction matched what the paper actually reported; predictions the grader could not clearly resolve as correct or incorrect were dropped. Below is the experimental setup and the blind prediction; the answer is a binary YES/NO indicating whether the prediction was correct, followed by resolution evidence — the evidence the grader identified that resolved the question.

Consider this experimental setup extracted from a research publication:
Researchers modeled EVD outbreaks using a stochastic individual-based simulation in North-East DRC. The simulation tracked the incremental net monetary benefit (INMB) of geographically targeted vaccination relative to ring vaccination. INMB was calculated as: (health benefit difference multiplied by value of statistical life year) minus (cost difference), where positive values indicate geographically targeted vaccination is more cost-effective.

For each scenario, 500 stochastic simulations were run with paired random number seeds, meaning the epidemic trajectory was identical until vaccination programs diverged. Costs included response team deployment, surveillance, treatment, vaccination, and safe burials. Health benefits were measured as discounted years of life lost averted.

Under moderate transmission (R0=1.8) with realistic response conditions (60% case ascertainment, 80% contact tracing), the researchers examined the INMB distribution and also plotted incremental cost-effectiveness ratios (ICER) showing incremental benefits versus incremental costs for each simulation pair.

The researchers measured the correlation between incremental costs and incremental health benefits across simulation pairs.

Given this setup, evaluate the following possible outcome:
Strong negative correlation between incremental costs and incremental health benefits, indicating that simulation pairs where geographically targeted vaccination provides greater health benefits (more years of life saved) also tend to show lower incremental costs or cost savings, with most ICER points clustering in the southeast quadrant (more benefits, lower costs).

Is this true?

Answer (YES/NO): NO